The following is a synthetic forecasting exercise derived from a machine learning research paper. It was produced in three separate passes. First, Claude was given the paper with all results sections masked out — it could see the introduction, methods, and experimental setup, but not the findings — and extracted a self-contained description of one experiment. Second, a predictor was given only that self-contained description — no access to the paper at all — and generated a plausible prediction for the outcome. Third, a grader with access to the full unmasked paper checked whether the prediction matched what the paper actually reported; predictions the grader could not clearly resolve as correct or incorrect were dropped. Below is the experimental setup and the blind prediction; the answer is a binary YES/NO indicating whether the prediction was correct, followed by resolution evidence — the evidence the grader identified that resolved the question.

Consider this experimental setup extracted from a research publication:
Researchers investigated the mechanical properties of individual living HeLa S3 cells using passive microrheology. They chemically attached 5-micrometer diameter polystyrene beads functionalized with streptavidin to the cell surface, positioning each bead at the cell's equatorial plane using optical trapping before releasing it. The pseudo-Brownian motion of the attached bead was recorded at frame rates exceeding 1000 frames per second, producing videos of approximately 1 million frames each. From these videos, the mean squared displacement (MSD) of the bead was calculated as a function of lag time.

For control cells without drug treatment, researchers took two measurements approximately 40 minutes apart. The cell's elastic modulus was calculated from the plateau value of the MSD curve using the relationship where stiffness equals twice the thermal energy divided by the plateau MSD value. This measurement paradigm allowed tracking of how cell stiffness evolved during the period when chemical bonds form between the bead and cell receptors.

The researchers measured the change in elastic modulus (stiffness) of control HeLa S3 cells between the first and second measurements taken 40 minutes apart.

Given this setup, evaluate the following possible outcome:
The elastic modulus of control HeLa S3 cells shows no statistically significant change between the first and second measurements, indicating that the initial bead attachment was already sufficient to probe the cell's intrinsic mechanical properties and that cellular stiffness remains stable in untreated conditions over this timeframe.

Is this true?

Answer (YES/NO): NO